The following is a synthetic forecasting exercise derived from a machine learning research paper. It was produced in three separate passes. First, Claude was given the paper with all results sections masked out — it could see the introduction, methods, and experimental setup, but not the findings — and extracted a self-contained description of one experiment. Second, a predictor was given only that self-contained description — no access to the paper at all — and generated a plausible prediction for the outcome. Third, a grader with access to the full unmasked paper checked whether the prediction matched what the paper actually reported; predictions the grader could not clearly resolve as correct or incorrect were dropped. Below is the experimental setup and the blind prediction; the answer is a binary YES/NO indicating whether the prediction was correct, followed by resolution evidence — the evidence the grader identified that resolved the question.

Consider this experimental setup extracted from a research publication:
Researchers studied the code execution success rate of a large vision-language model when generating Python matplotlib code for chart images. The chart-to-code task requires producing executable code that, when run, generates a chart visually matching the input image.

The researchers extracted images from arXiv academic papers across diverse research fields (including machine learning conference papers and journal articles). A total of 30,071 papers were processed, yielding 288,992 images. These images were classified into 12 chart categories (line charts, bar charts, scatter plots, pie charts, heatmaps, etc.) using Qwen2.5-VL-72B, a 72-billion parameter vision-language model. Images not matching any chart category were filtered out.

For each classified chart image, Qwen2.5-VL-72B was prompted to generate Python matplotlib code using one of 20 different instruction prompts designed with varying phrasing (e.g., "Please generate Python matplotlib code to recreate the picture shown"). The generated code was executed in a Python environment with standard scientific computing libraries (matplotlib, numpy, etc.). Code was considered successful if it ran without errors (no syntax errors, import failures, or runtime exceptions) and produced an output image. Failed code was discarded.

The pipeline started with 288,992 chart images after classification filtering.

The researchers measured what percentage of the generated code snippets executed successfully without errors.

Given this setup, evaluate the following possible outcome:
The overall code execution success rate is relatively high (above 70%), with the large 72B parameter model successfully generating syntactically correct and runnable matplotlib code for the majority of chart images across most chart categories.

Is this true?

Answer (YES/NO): YES